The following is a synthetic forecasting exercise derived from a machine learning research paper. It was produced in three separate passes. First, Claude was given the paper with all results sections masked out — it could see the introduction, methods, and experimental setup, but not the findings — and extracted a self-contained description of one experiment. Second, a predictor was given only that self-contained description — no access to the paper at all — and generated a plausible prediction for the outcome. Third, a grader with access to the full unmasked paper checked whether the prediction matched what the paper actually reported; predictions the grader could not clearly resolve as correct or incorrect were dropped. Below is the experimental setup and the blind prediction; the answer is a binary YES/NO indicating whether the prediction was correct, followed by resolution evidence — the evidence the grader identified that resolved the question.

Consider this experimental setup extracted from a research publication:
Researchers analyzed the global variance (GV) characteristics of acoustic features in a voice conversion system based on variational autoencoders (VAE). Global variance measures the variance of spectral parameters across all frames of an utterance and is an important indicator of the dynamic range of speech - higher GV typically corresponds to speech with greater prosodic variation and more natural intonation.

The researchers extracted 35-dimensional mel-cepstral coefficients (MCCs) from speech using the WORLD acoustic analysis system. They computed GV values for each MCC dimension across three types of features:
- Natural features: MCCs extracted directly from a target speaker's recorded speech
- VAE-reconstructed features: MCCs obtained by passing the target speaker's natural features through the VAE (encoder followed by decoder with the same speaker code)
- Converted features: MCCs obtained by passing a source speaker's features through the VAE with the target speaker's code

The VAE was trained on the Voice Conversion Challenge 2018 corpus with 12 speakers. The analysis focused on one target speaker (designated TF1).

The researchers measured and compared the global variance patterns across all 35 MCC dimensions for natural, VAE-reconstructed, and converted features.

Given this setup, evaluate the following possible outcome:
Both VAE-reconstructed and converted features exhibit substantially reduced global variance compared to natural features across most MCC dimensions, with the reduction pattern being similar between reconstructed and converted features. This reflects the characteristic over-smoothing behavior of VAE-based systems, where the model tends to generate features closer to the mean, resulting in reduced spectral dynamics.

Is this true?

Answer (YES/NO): YES